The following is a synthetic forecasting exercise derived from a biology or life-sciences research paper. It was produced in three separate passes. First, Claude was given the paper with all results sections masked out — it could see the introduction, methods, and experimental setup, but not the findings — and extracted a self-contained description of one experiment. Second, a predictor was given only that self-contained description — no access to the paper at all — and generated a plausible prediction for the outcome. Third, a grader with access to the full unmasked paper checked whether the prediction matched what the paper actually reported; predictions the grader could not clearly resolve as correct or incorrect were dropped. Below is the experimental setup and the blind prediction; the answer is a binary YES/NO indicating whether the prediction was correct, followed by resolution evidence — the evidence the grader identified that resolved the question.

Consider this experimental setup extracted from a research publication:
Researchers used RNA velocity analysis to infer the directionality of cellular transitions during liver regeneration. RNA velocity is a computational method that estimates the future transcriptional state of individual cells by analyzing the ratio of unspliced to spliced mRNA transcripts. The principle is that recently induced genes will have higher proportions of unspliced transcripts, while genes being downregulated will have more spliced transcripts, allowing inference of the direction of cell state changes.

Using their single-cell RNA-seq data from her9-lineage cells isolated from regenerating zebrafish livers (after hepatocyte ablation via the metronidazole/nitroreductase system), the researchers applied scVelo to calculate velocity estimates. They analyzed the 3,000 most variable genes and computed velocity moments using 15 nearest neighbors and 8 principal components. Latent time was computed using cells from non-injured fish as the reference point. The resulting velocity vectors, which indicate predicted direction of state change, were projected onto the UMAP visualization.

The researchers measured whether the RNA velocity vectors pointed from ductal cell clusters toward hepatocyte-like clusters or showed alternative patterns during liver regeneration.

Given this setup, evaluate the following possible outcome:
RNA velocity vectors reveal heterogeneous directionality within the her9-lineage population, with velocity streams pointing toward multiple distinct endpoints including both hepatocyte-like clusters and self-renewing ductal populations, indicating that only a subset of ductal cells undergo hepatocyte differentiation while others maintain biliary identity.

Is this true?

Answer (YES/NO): YES